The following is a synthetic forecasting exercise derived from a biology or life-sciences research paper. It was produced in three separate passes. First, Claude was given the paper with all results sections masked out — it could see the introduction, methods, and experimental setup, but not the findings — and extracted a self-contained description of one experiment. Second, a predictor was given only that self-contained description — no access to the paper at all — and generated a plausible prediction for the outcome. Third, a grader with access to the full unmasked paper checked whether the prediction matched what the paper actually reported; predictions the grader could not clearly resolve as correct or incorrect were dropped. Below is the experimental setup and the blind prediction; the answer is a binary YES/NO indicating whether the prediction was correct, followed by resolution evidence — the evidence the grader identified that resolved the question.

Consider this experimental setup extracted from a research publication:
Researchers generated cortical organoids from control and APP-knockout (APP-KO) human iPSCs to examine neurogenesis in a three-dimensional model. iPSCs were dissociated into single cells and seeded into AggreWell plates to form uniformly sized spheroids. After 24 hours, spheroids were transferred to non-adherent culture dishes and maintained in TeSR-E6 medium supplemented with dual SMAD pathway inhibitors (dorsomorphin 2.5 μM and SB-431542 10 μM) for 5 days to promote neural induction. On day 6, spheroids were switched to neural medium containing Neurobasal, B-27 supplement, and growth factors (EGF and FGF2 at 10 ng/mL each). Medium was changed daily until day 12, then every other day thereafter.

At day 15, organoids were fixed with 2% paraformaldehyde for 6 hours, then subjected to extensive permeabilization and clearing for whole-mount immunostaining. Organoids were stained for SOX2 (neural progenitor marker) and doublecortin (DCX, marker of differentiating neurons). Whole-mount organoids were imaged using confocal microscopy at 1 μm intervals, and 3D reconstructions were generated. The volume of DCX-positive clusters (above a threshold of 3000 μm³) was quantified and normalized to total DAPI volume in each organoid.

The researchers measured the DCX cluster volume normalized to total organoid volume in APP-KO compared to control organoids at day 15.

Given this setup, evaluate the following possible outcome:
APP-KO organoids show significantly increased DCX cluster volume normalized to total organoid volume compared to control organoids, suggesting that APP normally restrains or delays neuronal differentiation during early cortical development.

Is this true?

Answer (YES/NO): YES